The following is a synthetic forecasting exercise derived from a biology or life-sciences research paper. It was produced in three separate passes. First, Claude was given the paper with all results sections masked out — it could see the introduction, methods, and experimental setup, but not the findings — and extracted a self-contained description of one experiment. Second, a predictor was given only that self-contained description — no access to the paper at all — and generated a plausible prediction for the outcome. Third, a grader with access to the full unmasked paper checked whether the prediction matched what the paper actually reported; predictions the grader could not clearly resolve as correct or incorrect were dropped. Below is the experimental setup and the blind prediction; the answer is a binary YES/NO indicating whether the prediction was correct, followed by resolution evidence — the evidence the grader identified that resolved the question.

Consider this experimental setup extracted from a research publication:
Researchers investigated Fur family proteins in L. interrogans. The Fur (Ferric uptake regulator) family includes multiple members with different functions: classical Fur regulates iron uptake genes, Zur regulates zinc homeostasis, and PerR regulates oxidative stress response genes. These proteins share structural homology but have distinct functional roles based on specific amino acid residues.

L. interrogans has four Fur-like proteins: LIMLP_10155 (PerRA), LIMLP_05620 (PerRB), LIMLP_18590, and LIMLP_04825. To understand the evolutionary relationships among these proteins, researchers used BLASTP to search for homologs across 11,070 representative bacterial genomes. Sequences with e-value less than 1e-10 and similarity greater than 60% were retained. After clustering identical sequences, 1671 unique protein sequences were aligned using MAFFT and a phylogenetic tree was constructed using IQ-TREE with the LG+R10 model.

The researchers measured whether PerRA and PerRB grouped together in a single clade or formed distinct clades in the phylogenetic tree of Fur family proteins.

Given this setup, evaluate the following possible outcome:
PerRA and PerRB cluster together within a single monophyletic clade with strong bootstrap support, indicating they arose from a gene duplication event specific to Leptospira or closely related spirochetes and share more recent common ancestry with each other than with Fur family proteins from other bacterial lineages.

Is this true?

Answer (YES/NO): NO